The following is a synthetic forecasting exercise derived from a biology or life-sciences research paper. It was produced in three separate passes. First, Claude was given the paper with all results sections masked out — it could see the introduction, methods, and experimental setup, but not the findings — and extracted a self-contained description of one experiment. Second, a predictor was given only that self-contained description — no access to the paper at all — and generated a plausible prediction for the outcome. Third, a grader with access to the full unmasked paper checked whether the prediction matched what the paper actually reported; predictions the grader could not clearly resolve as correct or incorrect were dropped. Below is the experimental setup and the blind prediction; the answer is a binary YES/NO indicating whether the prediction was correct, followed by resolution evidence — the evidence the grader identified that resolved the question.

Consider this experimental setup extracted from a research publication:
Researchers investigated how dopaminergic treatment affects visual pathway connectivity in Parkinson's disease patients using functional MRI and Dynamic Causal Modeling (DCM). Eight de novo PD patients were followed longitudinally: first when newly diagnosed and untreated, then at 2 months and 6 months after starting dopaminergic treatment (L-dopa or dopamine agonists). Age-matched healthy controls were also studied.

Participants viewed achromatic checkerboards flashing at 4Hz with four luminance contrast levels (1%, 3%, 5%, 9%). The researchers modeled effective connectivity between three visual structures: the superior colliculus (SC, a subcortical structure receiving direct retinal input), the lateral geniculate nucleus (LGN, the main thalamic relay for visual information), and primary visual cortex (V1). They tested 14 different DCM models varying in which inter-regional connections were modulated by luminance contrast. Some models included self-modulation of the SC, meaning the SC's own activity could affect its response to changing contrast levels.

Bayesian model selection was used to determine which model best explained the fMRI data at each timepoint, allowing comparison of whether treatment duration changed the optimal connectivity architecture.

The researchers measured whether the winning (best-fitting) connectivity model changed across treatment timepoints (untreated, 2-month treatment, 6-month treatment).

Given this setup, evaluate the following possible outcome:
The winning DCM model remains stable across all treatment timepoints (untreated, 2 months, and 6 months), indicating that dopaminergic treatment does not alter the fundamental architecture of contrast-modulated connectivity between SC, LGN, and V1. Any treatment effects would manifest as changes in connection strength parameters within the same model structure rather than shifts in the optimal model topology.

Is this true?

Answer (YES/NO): NO